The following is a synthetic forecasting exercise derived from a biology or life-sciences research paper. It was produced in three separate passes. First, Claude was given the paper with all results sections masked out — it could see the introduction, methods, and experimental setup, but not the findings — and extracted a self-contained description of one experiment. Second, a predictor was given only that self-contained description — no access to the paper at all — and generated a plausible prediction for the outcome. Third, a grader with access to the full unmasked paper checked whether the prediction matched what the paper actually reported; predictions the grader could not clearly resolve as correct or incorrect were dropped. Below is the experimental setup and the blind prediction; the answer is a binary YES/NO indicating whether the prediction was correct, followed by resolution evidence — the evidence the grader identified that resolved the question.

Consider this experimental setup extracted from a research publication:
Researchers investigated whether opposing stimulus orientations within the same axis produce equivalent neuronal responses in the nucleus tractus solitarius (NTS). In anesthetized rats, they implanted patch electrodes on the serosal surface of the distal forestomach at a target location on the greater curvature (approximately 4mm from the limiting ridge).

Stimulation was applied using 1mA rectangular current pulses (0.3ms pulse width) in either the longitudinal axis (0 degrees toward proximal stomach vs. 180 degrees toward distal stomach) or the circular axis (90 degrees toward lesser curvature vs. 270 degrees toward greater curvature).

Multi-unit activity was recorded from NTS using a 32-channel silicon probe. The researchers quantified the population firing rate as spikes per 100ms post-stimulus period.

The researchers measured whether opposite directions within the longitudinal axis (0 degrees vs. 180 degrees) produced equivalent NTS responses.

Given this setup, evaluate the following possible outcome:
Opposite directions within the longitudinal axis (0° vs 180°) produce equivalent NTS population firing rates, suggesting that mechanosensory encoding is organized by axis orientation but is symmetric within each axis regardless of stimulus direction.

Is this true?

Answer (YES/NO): NO